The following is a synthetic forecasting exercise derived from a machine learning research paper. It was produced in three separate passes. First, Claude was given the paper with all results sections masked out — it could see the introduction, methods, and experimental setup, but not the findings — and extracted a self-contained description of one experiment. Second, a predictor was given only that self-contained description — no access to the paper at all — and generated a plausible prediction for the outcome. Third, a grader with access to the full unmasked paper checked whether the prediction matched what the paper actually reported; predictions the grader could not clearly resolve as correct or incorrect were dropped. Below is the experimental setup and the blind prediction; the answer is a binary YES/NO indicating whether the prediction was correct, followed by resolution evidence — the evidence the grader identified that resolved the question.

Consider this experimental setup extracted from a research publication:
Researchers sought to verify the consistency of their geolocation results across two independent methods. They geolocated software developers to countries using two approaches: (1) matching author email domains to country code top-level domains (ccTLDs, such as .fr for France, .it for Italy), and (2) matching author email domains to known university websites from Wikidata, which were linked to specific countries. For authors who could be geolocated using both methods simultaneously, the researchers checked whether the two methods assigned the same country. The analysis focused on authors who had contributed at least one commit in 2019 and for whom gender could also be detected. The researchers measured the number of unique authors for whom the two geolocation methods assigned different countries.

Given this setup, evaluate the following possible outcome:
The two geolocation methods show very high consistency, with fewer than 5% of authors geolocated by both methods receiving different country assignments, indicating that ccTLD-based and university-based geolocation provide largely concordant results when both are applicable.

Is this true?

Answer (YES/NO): YES